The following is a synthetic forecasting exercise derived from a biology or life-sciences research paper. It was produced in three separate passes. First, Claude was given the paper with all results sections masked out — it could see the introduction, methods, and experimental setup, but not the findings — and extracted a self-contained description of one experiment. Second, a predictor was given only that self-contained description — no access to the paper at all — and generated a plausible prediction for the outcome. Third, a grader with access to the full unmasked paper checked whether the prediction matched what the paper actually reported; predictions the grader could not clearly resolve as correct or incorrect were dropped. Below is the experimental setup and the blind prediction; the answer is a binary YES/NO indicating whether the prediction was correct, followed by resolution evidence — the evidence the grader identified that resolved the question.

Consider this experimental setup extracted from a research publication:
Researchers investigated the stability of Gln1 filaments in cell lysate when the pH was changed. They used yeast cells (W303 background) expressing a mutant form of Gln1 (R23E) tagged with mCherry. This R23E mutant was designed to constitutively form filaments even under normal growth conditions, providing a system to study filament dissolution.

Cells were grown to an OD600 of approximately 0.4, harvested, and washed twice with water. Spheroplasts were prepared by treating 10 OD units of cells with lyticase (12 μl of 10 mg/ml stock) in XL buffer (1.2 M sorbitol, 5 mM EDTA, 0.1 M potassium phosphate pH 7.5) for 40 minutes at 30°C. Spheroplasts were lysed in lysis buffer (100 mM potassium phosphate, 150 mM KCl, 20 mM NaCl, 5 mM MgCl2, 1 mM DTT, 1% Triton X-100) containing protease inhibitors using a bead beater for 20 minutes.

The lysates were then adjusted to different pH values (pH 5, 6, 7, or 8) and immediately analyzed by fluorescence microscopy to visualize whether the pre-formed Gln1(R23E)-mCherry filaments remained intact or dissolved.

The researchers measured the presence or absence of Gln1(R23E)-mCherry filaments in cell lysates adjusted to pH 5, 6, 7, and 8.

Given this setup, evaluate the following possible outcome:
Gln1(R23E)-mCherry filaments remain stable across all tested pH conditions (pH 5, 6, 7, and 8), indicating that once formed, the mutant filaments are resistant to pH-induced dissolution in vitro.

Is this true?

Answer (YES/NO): NO